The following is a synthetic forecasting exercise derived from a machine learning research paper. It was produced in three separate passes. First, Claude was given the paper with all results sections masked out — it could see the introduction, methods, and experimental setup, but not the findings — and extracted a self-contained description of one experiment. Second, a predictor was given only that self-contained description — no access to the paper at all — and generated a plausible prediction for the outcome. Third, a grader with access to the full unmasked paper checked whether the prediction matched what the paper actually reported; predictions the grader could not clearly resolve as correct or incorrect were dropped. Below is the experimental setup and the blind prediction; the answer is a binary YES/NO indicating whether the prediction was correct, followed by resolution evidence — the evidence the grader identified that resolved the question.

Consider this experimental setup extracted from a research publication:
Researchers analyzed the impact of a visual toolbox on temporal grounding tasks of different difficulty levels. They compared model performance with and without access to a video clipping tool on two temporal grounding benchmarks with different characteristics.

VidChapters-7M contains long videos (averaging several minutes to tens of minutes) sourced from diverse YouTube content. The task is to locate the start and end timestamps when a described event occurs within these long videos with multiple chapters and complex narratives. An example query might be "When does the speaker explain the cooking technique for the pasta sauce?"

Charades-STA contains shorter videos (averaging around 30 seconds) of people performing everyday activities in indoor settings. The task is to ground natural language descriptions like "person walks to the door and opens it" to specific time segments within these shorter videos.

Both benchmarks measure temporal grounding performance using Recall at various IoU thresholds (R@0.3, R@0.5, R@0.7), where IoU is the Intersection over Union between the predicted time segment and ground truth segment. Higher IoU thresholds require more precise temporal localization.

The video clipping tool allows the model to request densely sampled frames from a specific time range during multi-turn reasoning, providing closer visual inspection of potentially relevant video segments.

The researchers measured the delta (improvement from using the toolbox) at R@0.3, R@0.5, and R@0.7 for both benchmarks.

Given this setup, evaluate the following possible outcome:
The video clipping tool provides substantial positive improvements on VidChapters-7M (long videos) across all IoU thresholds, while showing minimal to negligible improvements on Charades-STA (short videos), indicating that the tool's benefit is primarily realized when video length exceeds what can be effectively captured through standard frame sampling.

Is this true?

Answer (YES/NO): NO